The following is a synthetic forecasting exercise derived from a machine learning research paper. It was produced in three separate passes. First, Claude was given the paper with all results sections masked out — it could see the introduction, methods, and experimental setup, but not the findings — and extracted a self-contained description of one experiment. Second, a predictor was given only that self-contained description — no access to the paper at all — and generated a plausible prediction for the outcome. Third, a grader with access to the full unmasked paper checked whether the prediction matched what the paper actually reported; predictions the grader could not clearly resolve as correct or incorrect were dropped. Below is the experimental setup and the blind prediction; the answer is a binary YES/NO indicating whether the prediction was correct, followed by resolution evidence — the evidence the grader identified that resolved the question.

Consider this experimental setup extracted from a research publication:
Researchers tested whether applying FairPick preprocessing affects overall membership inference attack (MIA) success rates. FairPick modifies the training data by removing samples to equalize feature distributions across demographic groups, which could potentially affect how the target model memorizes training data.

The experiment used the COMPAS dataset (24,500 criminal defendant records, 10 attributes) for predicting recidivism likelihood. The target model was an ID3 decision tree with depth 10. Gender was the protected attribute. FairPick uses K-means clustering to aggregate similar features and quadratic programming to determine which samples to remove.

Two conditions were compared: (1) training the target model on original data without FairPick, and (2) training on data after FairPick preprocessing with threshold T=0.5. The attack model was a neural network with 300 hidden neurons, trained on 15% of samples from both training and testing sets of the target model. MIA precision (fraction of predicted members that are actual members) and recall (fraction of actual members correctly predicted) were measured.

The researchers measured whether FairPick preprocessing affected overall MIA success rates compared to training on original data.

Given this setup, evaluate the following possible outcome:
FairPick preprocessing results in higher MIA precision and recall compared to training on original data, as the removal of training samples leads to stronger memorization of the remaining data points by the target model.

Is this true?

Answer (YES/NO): NO